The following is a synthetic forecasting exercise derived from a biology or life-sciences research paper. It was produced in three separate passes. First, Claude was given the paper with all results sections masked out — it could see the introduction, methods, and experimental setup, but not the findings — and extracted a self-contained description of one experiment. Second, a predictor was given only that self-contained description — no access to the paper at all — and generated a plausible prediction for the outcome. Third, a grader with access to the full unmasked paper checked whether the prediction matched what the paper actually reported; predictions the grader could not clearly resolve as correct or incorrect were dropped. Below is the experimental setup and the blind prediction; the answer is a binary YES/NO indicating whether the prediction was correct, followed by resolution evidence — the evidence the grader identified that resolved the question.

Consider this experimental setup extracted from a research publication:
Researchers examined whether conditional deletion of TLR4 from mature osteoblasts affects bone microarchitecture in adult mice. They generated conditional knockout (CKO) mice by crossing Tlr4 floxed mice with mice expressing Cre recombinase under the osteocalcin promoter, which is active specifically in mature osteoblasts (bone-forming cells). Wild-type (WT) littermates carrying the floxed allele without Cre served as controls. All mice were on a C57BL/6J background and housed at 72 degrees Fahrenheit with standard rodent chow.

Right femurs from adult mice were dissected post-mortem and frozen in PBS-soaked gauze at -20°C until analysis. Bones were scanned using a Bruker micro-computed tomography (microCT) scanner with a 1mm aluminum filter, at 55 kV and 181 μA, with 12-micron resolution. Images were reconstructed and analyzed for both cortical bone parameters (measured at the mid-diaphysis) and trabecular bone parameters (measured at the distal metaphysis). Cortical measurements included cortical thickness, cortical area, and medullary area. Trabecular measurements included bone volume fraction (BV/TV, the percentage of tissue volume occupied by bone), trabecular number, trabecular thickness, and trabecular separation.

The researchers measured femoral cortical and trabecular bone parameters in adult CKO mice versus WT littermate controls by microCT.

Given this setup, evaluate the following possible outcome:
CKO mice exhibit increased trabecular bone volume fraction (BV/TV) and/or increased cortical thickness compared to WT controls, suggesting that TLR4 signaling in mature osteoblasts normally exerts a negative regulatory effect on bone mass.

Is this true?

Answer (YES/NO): NO